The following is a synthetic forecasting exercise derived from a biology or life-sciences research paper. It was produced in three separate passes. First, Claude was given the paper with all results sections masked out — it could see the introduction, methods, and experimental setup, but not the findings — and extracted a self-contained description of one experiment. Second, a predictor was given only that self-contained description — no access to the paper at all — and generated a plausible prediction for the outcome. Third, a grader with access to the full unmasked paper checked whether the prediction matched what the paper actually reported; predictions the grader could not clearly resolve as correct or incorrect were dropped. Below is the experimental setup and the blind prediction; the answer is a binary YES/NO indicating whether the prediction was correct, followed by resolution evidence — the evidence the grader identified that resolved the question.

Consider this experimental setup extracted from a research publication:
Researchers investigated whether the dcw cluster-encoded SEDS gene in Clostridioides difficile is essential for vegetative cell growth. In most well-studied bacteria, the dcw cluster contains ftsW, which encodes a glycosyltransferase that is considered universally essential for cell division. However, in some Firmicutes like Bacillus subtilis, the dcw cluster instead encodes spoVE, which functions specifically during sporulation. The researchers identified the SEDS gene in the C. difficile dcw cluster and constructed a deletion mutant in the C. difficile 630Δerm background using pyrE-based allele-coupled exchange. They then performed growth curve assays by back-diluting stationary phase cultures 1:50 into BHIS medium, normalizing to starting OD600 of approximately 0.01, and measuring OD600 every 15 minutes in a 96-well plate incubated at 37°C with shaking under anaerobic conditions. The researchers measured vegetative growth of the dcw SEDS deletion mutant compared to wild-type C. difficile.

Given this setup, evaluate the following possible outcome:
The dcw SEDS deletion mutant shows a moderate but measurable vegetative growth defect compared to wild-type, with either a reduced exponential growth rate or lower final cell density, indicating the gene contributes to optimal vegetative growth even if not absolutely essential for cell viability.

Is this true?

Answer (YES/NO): NO